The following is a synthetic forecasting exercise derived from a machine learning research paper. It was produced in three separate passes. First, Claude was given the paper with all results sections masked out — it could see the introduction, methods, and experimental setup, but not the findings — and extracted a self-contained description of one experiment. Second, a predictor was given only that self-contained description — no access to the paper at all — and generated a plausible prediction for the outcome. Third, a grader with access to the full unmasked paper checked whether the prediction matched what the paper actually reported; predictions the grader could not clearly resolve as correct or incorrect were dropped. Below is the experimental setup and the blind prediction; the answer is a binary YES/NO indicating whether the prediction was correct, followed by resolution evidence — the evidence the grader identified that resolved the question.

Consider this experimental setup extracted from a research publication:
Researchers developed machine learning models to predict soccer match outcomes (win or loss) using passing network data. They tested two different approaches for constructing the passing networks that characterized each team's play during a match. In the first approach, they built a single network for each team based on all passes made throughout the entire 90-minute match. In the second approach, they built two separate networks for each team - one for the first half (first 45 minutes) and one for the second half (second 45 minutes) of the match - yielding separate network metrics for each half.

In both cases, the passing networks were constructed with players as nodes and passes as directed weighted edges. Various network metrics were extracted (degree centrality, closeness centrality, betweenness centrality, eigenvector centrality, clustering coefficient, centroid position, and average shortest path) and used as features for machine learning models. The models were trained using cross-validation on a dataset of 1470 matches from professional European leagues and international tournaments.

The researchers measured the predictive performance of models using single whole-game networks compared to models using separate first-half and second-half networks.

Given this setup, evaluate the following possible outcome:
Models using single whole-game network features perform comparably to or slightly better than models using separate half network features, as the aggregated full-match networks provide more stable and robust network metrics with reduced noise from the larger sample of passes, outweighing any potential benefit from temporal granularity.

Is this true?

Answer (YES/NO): NO